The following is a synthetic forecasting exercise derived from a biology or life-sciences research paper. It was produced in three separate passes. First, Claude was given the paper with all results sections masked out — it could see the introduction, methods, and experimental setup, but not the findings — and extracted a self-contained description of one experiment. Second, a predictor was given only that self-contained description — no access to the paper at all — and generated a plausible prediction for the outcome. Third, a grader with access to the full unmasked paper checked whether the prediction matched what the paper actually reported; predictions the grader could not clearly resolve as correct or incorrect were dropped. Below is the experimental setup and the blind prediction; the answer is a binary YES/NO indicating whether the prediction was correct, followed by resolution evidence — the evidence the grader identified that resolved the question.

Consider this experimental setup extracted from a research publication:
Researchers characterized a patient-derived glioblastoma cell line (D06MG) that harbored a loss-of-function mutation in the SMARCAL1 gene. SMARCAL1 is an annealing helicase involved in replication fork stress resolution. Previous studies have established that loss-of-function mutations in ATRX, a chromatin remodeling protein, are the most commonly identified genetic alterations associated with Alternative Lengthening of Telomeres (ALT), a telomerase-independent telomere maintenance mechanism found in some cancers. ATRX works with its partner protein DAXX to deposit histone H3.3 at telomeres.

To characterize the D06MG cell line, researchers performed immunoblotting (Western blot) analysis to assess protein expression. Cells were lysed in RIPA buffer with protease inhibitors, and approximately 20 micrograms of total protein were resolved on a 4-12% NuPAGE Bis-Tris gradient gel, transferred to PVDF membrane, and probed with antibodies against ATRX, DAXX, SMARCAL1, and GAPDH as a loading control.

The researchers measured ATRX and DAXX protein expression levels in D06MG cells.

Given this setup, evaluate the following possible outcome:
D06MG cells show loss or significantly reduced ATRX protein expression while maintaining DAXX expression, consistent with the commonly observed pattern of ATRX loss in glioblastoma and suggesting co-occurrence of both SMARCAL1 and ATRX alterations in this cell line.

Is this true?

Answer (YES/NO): NO